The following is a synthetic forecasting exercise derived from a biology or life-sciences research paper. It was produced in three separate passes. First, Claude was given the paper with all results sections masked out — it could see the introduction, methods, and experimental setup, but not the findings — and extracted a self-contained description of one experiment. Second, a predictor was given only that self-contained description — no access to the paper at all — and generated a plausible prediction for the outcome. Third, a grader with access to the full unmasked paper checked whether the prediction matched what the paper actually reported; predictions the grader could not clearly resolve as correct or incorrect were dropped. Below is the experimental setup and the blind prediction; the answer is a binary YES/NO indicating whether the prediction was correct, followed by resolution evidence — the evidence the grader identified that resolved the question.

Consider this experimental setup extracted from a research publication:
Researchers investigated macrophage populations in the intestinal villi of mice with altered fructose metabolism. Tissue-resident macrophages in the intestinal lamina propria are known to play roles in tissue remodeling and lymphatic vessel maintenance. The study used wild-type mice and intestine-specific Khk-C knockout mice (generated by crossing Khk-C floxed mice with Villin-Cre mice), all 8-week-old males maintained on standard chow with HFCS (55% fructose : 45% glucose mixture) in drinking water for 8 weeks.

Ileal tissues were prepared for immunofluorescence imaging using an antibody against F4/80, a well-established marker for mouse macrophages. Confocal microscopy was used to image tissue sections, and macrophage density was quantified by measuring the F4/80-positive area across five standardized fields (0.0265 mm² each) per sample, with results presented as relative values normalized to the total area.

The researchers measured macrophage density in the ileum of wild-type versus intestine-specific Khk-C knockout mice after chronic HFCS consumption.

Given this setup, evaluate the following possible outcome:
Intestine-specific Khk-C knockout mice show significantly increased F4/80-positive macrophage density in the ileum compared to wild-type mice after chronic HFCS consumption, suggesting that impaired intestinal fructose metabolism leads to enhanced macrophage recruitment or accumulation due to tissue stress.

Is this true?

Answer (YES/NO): NO